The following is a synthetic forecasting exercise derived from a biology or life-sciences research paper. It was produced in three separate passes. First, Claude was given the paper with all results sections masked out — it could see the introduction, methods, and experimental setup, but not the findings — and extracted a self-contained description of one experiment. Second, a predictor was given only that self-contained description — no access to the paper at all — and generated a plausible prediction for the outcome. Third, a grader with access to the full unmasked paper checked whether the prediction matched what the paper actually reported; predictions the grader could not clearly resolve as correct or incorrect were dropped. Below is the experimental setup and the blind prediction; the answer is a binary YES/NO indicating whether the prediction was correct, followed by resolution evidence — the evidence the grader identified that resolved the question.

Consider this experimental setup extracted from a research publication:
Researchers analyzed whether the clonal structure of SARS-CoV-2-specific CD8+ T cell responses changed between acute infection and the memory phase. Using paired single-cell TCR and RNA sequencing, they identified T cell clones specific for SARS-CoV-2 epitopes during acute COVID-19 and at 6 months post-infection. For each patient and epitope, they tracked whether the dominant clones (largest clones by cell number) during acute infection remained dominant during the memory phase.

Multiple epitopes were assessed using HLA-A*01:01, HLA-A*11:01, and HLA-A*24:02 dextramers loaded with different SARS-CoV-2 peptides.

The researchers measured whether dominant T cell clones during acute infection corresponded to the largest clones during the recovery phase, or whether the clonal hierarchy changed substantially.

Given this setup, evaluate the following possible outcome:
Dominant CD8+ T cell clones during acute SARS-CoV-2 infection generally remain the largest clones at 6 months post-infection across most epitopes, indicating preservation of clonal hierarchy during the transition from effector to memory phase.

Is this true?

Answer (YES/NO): YES